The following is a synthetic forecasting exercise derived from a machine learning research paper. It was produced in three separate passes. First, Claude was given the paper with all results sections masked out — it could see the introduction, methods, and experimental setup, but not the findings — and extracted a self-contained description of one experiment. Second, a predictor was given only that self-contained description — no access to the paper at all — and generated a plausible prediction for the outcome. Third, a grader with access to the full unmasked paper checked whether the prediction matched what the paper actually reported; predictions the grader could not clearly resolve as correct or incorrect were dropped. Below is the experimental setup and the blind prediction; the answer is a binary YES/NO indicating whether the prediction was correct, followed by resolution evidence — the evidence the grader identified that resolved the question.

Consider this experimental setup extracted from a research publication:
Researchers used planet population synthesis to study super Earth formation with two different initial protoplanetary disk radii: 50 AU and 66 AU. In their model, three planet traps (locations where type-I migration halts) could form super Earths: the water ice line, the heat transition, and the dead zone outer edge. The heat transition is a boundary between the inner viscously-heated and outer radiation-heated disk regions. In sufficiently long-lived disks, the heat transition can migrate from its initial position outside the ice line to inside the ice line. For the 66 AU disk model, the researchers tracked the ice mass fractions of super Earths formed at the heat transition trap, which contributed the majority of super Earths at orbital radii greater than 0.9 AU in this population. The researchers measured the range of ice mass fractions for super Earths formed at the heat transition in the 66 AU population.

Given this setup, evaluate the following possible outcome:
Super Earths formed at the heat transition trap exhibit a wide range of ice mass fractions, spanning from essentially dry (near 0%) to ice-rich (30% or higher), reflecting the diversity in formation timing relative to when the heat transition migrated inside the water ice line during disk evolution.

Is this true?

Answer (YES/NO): NO